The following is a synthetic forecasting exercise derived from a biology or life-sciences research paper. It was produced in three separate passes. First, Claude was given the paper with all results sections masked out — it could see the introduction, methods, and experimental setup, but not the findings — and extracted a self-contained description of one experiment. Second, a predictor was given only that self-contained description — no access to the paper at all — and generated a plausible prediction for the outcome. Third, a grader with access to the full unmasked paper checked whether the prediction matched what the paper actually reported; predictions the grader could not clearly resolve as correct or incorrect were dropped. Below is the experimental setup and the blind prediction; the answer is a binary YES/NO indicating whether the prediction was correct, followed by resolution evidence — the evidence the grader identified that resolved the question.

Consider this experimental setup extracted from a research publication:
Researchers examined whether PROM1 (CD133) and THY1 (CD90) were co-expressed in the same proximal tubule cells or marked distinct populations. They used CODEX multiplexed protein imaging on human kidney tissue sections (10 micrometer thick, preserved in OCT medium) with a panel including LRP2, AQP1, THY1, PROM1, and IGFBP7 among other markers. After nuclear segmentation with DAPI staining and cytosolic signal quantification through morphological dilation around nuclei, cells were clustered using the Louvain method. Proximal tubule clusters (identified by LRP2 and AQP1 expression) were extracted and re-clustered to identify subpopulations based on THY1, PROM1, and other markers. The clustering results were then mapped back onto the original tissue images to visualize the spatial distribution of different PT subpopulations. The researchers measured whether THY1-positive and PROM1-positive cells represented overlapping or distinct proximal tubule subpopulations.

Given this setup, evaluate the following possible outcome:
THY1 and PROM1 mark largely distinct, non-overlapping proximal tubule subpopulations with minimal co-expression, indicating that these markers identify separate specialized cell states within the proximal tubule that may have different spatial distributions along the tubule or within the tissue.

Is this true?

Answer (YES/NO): YES